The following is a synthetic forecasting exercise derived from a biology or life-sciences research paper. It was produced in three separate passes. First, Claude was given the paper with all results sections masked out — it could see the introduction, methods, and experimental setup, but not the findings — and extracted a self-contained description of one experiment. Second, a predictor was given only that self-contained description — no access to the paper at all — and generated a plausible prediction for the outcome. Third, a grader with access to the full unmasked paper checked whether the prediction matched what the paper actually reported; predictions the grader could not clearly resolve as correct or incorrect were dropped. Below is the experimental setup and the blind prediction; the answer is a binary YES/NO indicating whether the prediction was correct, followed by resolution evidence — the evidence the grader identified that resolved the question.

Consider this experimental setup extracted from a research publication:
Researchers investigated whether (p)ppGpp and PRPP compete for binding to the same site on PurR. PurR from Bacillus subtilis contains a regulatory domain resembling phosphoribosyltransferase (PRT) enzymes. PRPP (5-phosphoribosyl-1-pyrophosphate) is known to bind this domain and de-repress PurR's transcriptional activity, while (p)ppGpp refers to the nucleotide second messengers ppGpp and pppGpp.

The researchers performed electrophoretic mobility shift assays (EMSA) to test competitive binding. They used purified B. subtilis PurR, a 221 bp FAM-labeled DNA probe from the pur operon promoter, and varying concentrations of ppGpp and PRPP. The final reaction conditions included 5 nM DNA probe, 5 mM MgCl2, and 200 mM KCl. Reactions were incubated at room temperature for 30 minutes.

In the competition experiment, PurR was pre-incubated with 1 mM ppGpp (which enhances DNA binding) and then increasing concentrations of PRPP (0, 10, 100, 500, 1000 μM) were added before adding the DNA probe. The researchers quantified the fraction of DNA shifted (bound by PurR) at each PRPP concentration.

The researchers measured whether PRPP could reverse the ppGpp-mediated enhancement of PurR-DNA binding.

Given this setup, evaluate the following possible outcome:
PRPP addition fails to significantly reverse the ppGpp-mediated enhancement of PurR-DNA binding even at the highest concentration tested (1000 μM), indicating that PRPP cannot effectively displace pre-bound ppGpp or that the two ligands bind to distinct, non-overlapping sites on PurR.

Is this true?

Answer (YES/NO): NO